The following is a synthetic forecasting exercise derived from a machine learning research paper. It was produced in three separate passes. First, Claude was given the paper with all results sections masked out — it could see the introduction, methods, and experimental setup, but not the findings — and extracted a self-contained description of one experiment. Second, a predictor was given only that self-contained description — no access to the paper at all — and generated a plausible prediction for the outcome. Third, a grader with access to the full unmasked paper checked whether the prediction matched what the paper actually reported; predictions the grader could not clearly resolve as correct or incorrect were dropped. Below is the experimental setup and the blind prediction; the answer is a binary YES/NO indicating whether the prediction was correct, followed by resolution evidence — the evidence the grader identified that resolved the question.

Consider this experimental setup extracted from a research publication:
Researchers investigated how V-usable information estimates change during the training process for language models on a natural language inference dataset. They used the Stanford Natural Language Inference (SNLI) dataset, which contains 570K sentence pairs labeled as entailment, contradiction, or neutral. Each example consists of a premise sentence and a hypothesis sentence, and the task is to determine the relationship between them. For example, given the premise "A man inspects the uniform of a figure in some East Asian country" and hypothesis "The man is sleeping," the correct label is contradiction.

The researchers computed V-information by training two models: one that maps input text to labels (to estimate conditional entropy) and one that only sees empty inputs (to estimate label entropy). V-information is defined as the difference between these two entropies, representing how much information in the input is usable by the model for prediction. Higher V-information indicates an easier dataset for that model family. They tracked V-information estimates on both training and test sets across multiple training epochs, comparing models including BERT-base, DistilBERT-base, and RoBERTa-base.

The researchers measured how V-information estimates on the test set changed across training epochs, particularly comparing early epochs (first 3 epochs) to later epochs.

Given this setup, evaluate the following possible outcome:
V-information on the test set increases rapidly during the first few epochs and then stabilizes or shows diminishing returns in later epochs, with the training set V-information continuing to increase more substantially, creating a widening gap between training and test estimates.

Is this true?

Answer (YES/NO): NO